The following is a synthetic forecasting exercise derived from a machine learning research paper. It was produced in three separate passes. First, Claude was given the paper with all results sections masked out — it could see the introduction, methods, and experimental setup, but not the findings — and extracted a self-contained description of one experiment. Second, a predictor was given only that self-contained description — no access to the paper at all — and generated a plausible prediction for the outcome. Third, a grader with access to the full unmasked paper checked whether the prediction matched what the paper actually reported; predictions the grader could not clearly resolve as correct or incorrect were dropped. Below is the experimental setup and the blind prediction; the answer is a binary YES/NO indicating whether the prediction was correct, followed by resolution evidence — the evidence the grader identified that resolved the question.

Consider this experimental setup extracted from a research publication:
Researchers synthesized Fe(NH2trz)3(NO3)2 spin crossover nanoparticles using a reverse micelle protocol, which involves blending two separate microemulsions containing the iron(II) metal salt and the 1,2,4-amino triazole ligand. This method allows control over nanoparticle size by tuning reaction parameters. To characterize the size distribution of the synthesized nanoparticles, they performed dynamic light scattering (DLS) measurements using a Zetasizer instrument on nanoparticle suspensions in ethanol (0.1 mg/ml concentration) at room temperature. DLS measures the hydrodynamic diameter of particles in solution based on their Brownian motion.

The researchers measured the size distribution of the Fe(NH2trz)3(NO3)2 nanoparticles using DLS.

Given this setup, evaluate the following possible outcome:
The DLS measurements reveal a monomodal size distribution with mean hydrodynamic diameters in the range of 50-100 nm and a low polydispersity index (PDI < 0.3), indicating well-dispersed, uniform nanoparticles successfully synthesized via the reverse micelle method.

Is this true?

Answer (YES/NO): NO